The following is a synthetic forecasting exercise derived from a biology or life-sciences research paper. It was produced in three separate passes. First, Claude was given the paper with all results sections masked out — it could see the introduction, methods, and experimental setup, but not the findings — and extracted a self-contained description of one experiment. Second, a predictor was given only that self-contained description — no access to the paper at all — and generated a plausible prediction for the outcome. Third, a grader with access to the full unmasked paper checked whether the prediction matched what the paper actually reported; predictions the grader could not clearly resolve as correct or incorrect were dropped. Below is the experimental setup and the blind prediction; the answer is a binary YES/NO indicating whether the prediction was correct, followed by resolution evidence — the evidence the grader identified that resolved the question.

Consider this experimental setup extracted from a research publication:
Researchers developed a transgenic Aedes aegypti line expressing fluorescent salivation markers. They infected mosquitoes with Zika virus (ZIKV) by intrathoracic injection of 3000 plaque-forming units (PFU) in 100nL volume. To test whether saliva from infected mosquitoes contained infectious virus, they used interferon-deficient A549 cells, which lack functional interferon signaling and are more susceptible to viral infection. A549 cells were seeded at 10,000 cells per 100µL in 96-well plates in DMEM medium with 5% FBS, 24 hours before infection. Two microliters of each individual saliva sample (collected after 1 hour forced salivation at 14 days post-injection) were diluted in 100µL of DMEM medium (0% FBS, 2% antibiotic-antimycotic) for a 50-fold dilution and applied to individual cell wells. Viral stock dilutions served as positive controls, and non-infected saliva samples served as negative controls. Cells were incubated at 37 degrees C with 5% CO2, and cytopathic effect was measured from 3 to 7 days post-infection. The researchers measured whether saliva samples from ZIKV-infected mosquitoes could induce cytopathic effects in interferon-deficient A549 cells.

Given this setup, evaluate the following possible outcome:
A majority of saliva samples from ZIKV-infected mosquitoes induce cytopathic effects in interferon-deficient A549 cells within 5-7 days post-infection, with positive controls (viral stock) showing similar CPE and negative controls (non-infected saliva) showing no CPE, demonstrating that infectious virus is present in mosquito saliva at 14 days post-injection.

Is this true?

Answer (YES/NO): NO